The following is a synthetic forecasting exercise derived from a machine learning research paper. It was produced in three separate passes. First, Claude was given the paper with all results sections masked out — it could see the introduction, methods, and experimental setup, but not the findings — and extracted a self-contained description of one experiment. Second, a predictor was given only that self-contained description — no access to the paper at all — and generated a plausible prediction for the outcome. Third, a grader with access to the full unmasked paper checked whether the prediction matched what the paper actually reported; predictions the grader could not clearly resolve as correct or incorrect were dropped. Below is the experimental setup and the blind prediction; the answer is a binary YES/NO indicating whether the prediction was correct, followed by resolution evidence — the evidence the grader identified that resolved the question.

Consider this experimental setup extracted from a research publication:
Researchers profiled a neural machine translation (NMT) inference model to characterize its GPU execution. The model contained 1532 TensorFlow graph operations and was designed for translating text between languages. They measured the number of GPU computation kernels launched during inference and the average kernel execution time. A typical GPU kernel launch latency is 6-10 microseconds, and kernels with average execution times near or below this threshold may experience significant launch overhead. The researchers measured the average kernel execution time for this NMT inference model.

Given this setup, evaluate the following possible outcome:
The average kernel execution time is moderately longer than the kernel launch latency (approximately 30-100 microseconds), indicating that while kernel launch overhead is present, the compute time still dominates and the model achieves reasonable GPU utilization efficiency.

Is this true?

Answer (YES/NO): NO